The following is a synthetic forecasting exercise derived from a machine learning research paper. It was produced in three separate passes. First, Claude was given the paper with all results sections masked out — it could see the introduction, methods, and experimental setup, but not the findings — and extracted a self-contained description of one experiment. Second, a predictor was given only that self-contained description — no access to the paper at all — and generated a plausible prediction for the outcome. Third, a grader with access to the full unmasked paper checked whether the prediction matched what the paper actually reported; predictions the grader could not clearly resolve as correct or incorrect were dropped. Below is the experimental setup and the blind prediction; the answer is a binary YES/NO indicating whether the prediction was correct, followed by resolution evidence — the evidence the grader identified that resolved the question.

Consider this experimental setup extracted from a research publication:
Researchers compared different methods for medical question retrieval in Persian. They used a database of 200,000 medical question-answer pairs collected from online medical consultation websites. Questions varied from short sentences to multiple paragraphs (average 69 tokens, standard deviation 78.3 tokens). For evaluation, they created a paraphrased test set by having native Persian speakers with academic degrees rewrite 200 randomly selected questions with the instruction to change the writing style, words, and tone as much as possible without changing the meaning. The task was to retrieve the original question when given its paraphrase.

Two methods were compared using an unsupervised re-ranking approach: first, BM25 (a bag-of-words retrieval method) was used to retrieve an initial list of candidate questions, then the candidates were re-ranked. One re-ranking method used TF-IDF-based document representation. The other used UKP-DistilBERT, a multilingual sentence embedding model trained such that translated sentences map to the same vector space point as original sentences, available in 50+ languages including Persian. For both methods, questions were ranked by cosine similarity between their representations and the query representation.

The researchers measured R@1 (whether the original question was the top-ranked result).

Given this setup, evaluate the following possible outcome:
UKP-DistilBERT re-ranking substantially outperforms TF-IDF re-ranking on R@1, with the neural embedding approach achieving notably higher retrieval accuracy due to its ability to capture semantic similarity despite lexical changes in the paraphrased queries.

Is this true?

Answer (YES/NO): NO